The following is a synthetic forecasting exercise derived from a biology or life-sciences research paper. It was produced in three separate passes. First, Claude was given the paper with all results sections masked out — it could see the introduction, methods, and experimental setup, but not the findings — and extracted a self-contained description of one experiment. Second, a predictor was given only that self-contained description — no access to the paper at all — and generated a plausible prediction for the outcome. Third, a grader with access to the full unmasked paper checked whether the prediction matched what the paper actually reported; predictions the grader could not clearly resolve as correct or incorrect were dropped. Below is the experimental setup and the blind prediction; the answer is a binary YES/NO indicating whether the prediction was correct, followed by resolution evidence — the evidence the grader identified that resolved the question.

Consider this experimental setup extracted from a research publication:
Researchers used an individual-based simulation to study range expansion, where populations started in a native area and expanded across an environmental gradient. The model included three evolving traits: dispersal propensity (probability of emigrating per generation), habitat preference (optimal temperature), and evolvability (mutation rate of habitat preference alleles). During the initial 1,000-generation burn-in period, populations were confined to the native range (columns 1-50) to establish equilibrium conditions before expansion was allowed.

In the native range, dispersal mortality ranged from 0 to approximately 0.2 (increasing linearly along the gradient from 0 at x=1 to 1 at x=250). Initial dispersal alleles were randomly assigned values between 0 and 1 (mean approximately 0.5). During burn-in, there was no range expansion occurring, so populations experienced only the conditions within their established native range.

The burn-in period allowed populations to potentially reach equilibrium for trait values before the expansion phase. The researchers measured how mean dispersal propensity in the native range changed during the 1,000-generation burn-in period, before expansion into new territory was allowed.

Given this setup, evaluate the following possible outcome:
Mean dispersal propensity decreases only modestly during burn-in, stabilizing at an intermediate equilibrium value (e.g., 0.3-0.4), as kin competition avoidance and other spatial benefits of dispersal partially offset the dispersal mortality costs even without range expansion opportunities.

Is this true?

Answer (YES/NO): YES